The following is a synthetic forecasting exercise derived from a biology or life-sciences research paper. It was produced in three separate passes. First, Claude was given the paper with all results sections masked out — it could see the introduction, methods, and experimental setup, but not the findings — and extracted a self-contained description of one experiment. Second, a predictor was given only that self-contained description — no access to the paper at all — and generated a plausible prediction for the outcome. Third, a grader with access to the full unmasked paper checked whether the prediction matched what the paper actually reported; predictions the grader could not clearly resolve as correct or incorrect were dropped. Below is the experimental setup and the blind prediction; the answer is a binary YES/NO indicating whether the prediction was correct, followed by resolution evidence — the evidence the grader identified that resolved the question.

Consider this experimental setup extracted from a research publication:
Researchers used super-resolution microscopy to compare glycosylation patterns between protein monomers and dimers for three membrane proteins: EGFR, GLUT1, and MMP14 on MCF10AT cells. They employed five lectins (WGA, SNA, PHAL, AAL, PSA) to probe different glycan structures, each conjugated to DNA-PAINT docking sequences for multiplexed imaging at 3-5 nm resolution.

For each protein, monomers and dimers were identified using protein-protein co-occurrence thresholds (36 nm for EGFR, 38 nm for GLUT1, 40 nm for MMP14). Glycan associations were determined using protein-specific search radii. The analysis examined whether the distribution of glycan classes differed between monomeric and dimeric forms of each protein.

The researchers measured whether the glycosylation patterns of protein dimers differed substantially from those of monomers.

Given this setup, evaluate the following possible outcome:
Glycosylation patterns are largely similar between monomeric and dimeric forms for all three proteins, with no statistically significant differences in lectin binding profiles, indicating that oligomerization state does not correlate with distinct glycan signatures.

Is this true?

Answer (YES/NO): NO